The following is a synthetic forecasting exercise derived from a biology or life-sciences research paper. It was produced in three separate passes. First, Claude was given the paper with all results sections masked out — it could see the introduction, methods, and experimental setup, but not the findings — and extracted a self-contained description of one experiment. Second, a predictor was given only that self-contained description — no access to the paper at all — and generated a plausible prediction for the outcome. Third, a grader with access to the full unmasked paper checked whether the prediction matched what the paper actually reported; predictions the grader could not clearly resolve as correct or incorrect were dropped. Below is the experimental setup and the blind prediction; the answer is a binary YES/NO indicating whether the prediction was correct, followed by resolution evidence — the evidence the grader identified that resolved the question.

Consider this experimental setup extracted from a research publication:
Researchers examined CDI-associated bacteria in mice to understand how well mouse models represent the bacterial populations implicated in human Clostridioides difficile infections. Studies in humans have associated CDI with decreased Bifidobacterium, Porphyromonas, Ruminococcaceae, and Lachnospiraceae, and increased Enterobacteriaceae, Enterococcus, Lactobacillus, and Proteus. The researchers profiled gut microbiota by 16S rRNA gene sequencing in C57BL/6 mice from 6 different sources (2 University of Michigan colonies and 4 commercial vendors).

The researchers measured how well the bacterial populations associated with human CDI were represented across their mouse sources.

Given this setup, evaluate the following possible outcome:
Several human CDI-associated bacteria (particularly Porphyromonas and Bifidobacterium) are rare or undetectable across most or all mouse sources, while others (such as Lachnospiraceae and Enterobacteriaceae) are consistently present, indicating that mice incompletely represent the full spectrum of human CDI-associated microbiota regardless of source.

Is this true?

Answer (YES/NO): NO